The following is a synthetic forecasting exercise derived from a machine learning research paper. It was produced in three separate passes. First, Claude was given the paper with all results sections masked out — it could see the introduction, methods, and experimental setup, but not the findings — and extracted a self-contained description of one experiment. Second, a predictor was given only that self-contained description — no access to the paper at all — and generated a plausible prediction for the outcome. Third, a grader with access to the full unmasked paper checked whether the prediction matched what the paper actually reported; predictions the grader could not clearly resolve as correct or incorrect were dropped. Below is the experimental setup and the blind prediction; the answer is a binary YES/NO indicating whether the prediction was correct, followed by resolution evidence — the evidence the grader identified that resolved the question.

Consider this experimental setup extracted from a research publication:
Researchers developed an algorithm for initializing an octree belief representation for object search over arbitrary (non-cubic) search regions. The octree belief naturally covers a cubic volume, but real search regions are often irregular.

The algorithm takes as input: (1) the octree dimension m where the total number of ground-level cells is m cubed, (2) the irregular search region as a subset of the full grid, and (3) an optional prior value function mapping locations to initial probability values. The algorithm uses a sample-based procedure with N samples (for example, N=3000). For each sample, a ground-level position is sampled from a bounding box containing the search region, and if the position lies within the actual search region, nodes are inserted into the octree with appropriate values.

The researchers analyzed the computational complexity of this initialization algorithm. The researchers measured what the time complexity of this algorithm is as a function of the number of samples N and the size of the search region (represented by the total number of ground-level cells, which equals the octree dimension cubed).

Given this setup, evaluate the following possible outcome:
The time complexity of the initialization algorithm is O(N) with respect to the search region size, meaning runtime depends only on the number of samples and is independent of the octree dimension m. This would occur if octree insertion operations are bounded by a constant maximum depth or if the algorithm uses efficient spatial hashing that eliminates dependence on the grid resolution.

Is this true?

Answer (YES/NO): NO